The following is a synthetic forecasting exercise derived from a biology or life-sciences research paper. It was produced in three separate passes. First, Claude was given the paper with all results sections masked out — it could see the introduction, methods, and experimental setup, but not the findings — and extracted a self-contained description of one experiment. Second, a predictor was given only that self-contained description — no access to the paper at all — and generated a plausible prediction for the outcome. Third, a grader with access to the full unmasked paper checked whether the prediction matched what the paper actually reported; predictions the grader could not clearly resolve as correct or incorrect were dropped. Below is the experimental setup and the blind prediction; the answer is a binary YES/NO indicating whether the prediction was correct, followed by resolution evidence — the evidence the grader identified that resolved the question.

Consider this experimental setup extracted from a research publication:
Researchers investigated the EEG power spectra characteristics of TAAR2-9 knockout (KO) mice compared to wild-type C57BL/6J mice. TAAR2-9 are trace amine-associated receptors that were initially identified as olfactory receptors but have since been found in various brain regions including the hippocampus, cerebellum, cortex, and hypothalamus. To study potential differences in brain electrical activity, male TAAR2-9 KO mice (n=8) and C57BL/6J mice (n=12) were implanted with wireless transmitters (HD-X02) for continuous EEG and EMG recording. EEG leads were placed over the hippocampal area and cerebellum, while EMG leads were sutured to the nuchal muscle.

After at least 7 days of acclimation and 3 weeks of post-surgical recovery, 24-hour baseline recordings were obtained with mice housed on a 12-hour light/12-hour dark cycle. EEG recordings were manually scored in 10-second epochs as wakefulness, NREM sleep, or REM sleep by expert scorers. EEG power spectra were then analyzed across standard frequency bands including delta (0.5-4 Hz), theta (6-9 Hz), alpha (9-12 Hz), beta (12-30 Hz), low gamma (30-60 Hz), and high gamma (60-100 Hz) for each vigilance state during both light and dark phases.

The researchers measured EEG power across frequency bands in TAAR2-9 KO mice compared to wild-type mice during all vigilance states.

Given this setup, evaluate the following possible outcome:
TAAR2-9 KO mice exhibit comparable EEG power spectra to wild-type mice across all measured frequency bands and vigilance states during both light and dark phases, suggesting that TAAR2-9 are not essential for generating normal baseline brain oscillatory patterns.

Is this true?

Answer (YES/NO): NO